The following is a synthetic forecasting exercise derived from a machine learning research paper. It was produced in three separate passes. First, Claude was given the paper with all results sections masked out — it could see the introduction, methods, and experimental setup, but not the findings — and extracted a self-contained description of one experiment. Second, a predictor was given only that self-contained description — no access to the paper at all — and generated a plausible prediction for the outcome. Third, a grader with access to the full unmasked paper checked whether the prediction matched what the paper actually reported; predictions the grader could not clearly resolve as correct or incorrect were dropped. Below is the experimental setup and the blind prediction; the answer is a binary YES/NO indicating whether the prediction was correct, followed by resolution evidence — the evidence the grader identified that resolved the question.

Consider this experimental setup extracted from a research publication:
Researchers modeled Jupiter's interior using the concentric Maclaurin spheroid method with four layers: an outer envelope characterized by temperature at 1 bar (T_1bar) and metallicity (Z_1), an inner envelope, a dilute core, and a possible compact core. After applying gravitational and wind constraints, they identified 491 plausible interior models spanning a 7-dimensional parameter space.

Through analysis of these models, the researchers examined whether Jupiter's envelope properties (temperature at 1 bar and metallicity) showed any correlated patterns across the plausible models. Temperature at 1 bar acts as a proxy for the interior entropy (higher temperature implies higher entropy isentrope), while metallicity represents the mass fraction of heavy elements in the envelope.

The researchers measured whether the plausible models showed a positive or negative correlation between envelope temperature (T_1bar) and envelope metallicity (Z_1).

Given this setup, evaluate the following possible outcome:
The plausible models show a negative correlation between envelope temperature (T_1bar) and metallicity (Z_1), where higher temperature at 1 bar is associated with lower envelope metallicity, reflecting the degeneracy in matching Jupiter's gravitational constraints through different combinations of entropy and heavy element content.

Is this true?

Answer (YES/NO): NO